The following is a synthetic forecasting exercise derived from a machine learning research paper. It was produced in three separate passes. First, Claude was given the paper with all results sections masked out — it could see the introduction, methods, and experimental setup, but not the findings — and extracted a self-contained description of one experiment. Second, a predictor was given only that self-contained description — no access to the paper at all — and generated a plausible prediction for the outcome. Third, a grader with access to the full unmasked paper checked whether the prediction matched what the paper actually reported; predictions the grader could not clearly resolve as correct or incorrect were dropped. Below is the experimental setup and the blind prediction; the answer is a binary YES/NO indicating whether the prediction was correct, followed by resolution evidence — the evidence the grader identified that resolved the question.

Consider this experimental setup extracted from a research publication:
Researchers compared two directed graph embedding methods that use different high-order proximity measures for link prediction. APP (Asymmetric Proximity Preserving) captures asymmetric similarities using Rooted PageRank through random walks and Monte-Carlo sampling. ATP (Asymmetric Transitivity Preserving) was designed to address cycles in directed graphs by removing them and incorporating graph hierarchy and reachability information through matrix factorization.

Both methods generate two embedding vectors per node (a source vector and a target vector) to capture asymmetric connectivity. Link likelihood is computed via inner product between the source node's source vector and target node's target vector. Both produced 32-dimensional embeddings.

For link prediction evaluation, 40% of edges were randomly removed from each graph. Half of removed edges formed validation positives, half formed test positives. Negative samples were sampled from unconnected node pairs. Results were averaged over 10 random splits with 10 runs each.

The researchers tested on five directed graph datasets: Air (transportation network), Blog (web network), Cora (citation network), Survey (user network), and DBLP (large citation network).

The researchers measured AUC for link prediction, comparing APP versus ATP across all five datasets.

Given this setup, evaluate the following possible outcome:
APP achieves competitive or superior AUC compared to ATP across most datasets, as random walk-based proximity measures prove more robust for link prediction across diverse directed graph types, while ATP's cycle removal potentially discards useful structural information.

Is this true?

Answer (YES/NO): YES